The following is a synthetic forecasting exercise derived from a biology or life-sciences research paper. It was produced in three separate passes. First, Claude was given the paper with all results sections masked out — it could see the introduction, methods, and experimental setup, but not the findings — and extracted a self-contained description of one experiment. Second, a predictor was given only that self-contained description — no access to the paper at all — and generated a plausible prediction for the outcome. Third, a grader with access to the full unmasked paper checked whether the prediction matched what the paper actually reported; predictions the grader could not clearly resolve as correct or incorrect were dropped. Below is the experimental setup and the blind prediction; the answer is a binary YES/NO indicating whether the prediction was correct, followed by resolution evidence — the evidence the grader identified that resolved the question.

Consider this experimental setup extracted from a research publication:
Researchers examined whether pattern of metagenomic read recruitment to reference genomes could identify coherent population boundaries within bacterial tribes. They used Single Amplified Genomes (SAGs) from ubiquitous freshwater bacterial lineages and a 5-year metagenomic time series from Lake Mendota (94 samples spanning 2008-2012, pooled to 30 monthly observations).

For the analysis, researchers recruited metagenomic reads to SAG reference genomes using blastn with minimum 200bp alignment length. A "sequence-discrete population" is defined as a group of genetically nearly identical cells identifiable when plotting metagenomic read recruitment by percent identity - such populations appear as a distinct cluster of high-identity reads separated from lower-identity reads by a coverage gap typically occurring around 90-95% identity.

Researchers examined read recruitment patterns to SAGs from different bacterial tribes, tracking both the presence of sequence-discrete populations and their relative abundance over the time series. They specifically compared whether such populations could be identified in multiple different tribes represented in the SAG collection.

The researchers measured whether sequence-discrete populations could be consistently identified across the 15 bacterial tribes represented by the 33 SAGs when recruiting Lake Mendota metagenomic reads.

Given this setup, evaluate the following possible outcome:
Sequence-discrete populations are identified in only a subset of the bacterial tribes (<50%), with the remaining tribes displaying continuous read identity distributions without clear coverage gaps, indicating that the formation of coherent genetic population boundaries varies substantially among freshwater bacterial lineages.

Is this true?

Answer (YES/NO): NO